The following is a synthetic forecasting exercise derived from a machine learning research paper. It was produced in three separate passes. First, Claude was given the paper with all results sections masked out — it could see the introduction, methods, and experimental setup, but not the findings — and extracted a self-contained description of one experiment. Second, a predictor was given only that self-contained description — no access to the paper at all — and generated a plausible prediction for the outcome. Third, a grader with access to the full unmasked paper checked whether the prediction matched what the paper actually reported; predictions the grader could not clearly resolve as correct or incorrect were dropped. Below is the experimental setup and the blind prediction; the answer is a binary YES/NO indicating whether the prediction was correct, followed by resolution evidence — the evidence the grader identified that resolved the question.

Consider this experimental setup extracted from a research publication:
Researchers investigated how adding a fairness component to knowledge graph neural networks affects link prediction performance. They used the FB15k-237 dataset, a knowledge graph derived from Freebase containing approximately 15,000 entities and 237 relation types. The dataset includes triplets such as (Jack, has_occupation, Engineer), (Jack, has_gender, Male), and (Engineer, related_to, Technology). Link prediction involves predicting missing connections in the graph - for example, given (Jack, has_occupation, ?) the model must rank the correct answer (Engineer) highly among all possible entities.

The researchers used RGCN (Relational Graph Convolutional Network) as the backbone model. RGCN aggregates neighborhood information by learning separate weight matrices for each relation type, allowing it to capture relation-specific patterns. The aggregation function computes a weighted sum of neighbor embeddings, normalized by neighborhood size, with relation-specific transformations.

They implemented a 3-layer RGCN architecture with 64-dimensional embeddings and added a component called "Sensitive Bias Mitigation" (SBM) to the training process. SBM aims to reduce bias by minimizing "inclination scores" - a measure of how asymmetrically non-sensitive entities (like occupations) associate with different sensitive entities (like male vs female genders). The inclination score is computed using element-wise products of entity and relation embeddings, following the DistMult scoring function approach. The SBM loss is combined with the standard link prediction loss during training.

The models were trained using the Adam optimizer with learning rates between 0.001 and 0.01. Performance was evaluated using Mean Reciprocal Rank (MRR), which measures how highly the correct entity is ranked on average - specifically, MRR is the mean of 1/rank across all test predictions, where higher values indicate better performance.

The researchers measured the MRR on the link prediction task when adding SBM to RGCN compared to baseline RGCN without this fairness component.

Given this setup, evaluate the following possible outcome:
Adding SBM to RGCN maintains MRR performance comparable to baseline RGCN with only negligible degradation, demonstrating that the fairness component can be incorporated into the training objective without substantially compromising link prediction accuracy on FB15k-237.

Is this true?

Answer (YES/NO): NO